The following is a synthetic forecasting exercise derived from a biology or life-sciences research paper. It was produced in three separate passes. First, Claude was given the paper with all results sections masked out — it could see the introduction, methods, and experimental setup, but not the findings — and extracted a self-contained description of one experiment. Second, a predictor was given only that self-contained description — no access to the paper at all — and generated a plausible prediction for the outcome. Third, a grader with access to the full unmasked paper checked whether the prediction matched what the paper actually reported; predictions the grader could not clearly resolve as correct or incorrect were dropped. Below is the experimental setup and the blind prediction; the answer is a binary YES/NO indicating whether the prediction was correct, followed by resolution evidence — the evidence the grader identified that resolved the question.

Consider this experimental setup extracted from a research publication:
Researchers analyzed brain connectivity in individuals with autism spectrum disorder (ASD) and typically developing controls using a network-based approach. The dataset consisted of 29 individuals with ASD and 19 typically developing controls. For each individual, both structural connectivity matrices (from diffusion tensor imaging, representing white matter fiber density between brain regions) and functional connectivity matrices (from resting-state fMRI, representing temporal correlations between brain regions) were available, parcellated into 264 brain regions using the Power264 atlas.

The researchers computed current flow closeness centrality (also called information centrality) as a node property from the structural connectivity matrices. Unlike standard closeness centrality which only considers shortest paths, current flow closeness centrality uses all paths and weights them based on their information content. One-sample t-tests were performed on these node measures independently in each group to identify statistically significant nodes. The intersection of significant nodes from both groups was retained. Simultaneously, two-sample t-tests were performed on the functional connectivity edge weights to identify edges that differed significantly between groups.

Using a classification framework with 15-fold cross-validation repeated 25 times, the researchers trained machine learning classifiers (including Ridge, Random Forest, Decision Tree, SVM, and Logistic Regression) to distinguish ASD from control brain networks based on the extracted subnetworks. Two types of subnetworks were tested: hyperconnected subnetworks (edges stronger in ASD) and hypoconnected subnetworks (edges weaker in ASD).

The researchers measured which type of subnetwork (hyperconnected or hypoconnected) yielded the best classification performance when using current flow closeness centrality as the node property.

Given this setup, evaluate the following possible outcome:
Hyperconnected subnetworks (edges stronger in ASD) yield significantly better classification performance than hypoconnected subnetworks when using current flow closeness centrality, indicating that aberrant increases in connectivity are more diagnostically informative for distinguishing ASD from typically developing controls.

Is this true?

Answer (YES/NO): NO